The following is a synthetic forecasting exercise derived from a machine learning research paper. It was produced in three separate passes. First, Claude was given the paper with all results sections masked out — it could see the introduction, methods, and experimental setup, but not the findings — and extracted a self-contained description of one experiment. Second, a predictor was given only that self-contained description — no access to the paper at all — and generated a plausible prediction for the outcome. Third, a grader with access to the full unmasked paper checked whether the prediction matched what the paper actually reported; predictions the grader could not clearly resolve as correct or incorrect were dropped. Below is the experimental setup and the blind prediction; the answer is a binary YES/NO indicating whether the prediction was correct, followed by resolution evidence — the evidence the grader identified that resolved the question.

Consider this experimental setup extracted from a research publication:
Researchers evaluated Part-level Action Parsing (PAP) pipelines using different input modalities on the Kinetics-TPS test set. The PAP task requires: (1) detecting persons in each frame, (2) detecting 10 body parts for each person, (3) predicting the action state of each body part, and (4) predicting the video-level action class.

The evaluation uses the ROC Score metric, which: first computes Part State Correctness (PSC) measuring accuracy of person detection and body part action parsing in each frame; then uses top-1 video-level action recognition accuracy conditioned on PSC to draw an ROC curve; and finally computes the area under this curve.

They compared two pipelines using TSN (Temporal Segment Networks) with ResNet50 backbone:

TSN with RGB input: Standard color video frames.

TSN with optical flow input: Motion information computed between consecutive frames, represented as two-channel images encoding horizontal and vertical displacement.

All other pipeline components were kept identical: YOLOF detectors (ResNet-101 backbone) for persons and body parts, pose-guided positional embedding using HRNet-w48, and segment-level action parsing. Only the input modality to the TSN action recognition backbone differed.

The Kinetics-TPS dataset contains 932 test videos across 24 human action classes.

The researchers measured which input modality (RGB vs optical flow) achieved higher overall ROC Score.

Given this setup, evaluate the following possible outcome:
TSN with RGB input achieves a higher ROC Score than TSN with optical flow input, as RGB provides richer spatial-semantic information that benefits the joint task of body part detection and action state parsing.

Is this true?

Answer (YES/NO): NO